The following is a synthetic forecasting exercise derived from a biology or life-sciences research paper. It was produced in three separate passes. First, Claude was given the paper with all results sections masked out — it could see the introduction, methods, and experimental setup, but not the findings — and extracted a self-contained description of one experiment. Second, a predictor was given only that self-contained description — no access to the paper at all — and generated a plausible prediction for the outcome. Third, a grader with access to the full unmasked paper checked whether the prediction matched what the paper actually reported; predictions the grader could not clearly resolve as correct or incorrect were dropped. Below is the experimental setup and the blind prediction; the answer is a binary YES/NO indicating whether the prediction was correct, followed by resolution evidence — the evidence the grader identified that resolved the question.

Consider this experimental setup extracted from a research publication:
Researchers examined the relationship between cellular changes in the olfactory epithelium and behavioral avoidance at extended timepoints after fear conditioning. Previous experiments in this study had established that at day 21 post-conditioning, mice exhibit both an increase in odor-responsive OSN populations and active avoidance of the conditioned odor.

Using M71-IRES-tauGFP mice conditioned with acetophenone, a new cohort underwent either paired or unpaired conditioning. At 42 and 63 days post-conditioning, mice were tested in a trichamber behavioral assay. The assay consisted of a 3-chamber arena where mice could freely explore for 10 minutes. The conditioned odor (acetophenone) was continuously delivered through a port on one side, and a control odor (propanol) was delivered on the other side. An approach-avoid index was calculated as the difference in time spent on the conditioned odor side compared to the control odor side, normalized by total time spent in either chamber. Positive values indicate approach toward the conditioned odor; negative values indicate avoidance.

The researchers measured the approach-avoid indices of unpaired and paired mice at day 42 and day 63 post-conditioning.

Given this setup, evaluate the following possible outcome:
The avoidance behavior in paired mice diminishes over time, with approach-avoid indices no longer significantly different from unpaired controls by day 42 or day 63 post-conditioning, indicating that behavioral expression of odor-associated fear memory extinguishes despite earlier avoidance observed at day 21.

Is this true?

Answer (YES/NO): YES